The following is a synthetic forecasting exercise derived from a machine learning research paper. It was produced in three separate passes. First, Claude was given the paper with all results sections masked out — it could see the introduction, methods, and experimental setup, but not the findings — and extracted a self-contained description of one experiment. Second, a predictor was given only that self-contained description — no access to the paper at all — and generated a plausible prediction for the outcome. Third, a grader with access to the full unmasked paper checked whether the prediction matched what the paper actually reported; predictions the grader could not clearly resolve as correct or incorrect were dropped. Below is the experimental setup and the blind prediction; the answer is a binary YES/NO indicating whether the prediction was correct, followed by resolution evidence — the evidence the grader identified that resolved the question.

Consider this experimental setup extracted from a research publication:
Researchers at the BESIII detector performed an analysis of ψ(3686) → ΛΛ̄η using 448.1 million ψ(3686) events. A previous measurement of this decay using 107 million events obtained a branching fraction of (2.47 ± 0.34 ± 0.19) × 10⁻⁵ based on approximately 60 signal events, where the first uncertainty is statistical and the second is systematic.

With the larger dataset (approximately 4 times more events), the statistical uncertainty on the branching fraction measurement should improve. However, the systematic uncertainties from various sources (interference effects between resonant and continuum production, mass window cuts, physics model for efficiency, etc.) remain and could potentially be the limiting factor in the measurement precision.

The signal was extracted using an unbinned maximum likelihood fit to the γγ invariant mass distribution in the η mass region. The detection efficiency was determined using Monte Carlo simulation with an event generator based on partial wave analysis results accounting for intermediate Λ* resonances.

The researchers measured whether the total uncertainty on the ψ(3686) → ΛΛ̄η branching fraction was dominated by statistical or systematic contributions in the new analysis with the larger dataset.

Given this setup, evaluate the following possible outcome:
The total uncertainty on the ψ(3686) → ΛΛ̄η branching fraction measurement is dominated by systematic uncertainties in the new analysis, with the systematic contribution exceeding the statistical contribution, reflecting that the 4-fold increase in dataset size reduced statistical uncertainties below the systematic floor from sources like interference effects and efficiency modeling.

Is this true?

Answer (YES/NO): YES